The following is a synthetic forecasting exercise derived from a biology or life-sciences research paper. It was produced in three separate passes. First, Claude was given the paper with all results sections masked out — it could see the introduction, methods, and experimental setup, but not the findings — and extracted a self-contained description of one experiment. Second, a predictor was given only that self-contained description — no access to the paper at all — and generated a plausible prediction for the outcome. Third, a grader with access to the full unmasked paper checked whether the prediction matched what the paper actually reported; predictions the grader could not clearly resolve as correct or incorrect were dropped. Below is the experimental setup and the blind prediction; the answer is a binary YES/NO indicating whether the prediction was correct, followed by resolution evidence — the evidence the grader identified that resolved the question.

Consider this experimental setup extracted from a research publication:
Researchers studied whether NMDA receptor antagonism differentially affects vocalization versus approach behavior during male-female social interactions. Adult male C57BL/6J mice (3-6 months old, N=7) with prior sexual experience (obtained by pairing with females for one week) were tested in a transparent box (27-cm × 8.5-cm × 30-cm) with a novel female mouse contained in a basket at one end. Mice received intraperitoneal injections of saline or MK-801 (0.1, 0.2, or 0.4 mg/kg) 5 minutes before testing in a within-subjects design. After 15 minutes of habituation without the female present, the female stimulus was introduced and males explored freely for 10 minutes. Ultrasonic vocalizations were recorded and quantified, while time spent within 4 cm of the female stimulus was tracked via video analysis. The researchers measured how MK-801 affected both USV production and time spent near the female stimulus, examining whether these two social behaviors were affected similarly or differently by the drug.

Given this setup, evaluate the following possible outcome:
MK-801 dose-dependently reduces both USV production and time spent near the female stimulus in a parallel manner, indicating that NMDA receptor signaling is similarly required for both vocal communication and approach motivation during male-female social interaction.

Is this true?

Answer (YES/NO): NO